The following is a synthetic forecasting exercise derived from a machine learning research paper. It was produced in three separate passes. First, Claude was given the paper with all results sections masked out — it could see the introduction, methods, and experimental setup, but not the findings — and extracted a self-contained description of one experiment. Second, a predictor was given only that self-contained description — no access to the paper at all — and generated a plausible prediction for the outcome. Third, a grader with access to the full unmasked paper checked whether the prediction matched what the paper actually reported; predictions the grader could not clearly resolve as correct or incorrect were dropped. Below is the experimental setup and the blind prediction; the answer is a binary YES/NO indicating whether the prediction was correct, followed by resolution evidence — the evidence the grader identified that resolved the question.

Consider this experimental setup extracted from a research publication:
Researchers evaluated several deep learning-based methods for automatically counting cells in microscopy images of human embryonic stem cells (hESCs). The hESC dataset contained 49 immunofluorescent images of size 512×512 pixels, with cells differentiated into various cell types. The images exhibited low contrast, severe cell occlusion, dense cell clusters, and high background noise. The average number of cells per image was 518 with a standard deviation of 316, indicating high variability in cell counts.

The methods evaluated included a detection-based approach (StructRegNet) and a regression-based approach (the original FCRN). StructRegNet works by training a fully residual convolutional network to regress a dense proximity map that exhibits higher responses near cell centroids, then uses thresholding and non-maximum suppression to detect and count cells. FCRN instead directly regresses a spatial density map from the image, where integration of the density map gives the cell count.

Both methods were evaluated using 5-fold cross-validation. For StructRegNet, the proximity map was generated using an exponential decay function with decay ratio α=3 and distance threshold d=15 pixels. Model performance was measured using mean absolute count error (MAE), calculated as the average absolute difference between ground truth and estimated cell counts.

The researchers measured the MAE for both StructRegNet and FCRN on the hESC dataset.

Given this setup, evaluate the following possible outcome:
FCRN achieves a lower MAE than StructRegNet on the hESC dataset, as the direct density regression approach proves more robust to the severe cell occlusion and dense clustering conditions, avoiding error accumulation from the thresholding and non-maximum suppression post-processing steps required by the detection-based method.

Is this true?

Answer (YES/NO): YES